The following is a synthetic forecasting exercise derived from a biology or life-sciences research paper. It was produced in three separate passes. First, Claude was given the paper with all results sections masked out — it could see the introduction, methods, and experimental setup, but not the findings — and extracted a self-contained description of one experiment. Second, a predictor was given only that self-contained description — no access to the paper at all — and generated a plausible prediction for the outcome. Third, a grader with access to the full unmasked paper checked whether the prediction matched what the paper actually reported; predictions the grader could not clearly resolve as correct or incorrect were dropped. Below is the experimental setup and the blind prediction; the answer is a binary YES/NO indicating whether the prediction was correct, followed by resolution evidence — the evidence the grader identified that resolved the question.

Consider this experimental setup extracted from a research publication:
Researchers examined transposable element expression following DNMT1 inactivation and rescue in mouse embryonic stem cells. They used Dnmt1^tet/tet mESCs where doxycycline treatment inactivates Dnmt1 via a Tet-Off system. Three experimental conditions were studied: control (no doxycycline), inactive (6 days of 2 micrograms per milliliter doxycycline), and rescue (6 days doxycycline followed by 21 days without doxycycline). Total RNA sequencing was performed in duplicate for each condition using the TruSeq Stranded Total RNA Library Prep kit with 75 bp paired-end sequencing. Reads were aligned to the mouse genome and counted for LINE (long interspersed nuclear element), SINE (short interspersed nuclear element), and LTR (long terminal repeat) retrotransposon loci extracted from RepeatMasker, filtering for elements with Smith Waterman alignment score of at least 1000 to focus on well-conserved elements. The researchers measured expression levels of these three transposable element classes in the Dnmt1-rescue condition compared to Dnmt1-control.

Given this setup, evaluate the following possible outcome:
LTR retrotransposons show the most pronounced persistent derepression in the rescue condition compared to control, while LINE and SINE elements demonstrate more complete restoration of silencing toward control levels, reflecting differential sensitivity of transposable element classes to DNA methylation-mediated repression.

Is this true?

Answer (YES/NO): NO